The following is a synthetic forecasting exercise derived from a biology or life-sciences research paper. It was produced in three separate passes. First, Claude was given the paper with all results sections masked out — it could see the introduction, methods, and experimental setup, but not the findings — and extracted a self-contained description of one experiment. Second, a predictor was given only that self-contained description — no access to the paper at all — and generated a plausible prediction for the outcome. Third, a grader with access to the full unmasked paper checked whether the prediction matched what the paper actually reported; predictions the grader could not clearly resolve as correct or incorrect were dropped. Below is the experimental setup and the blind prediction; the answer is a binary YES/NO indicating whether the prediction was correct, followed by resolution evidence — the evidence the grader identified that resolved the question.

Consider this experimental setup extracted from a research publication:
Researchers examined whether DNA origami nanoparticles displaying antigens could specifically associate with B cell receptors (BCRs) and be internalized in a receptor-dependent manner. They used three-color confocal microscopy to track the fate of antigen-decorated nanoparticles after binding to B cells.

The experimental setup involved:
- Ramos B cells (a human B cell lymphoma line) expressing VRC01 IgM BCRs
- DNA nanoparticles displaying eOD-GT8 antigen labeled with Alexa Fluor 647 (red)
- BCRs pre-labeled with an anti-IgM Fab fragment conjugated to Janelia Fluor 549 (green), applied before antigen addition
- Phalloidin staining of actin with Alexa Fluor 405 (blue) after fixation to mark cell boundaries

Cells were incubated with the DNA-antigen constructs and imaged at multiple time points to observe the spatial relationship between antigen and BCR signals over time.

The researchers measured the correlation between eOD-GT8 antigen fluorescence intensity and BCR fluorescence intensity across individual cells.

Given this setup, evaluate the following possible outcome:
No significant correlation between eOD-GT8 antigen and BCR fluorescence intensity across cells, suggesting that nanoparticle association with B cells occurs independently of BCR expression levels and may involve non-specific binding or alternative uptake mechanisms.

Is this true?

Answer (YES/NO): NO